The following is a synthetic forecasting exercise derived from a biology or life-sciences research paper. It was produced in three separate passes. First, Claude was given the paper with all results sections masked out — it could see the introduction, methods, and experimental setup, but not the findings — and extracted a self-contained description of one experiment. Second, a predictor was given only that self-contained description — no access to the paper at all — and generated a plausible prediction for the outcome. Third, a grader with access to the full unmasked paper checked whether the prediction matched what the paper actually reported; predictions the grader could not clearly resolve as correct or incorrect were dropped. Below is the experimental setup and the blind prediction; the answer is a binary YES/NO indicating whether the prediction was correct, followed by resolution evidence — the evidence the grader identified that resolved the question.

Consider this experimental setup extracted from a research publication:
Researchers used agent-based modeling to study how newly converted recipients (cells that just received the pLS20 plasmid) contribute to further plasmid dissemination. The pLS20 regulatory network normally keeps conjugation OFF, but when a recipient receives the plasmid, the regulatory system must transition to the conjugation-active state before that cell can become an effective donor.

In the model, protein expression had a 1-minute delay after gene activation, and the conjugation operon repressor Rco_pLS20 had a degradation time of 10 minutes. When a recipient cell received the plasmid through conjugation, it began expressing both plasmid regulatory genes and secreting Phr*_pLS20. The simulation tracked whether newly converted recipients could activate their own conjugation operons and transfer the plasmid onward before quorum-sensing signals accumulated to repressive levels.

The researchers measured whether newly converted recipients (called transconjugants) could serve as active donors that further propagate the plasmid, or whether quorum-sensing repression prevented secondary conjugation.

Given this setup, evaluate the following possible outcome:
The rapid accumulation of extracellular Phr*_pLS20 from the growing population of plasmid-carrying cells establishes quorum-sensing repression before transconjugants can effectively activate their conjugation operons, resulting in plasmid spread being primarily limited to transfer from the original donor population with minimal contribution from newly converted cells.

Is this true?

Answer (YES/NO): NO